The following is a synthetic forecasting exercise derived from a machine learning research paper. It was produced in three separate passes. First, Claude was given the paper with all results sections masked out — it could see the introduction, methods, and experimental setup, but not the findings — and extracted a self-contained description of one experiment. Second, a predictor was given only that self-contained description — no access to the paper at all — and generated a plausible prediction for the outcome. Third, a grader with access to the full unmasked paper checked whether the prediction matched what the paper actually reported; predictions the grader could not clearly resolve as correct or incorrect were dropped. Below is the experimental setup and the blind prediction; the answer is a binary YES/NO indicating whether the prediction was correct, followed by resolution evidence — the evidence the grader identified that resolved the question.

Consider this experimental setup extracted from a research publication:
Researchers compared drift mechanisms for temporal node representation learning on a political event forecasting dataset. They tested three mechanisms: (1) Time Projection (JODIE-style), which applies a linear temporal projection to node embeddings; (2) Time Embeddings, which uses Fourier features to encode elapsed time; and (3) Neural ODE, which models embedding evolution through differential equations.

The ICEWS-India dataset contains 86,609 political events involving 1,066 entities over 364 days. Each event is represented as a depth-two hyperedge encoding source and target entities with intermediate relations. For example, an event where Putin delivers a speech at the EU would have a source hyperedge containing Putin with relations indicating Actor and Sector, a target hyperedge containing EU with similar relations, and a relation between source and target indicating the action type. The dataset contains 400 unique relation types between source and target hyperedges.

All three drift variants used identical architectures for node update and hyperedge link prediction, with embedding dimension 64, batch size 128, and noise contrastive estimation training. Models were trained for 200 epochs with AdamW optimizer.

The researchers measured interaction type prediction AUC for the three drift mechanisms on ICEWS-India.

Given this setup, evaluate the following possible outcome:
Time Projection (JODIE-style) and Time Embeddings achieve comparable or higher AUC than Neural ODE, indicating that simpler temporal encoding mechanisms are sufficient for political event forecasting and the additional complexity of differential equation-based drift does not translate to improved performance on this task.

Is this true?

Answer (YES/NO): YES